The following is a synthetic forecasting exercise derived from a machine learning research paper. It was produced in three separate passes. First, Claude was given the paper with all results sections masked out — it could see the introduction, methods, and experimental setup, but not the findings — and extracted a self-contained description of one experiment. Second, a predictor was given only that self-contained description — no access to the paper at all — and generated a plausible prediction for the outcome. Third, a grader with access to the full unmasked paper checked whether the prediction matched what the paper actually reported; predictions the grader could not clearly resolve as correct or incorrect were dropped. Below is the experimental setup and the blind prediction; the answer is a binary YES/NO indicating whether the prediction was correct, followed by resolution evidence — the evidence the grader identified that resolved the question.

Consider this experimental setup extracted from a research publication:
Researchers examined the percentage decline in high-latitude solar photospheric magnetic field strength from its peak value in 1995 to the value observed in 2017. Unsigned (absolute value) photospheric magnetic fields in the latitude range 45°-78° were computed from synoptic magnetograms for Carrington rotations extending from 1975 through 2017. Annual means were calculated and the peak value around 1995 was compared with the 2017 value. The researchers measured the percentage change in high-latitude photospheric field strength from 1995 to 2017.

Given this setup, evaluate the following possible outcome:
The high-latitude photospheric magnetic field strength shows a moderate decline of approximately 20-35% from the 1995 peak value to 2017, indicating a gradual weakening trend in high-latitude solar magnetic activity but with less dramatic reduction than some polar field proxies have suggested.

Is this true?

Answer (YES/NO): NO